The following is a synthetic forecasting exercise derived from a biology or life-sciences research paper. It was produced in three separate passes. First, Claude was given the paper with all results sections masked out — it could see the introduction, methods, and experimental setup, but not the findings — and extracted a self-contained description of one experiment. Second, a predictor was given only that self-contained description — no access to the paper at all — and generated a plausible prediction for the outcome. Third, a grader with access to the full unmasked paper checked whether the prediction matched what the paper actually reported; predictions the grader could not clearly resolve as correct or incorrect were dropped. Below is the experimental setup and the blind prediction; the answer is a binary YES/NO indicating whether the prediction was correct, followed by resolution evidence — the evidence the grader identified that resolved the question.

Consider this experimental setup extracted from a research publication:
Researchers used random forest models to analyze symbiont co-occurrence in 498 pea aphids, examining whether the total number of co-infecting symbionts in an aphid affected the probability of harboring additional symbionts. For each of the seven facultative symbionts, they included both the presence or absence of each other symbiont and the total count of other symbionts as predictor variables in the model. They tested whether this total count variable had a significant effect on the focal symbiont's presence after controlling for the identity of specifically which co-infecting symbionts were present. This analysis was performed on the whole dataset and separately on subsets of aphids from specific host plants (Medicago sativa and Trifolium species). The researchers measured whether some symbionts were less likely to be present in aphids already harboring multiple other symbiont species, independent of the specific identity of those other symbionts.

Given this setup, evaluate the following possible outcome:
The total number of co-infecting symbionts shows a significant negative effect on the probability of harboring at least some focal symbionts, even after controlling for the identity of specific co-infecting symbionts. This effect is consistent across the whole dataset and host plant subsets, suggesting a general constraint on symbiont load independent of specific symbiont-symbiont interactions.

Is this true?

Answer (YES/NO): NO